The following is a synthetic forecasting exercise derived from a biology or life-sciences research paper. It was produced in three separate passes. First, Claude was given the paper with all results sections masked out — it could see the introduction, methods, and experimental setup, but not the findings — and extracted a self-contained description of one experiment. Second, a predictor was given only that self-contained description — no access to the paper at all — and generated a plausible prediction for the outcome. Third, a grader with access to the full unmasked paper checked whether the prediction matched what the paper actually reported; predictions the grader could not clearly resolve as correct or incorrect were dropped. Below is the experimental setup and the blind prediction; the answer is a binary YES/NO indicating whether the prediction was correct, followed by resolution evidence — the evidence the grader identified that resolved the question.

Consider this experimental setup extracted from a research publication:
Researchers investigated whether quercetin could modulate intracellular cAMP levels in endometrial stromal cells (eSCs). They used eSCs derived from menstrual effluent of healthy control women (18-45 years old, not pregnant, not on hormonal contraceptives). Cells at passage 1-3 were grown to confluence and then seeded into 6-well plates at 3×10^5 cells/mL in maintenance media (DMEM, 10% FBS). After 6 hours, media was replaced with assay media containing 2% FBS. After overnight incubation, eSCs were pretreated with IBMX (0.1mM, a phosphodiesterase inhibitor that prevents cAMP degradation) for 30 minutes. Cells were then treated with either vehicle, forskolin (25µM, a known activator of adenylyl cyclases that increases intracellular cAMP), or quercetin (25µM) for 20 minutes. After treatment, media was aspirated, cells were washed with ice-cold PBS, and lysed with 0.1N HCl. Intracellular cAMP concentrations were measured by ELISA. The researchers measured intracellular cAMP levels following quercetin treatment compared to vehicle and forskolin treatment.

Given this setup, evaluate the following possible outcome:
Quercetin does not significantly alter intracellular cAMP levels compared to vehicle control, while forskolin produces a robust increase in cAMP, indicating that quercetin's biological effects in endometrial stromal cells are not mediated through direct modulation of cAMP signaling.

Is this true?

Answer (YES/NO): YES